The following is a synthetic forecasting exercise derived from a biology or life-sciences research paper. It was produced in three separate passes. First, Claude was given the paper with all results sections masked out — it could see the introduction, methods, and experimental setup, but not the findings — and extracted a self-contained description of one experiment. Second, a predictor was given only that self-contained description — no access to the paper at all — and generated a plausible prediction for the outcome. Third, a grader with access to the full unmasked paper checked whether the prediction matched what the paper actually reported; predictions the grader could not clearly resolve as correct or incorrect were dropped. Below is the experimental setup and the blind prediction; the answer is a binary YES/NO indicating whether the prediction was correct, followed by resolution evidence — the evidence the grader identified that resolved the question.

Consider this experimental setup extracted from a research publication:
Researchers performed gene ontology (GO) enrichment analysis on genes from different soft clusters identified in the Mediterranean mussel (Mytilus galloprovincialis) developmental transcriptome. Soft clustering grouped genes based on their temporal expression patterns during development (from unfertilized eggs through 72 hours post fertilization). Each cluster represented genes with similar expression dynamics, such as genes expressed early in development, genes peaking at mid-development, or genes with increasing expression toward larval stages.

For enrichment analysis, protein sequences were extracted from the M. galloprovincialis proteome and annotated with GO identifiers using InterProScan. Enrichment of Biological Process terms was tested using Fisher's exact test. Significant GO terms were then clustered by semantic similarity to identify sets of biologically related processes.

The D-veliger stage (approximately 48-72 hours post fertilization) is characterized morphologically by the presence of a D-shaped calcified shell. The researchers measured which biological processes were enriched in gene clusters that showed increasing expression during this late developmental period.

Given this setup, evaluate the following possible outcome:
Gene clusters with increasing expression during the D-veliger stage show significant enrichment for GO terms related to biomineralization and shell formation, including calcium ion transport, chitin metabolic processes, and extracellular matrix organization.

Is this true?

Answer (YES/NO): NO